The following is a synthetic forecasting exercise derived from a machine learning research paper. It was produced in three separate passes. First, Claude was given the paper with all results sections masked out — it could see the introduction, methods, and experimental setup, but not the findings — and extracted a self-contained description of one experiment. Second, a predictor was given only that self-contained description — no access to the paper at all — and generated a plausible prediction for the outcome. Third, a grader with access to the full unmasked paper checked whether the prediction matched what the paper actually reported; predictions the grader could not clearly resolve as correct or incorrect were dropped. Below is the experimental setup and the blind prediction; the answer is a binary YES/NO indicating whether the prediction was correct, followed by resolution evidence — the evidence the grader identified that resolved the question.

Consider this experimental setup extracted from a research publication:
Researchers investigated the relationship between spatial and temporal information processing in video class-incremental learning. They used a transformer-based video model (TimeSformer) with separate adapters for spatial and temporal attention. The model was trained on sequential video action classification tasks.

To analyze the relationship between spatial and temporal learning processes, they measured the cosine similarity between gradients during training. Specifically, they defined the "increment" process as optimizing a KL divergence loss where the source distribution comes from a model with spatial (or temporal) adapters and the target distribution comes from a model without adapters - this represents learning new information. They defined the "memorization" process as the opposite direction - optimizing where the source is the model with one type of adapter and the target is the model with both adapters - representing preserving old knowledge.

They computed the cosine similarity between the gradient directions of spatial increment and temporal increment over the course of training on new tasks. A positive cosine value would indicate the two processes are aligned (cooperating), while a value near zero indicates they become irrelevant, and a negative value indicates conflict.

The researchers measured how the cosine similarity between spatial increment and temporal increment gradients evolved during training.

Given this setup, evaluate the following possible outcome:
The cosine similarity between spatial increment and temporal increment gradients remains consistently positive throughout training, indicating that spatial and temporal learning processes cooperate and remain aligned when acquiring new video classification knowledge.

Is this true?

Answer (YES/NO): NO